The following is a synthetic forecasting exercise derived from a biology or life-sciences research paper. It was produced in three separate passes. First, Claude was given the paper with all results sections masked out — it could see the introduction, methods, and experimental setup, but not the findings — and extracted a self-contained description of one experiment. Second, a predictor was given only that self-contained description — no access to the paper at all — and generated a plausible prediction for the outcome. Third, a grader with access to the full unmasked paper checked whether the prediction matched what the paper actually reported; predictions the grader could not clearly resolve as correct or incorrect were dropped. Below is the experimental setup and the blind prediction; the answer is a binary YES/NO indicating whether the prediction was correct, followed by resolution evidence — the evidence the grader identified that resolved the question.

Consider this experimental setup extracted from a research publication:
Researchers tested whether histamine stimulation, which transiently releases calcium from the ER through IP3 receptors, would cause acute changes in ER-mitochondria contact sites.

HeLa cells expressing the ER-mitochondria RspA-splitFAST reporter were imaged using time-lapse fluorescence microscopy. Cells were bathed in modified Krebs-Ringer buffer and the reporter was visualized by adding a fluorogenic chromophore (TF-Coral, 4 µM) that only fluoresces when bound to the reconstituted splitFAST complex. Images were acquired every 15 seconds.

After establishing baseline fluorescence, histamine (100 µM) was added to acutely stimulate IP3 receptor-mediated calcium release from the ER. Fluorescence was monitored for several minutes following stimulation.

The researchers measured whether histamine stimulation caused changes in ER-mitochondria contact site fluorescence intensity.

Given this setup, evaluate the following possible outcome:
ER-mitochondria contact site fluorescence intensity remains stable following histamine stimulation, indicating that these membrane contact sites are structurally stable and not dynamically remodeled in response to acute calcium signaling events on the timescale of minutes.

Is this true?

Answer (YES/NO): NO